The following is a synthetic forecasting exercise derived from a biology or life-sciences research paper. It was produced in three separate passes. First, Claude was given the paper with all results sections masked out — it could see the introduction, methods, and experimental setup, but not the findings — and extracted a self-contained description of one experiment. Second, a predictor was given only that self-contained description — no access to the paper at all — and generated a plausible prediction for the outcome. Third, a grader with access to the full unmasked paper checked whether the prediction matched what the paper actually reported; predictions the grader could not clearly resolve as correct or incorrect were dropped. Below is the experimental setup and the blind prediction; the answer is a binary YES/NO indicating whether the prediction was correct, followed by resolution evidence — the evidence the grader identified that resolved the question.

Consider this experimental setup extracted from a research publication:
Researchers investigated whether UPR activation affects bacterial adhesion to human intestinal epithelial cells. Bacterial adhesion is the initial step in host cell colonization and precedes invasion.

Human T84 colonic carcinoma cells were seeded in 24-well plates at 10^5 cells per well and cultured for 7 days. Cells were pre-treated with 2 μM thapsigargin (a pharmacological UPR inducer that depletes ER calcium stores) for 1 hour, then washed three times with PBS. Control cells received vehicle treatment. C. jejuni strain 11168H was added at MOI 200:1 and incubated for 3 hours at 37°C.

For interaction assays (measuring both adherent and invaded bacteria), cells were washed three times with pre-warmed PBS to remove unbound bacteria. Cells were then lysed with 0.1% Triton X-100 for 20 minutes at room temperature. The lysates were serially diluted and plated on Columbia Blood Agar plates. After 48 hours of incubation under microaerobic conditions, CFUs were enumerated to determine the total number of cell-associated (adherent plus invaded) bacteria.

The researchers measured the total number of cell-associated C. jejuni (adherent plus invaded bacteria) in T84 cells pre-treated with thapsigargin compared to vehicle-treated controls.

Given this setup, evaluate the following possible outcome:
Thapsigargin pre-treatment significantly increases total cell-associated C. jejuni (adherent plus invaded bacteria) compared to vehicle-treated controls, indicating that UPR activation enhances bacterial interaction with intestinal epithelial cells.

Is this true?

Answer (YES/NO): NO